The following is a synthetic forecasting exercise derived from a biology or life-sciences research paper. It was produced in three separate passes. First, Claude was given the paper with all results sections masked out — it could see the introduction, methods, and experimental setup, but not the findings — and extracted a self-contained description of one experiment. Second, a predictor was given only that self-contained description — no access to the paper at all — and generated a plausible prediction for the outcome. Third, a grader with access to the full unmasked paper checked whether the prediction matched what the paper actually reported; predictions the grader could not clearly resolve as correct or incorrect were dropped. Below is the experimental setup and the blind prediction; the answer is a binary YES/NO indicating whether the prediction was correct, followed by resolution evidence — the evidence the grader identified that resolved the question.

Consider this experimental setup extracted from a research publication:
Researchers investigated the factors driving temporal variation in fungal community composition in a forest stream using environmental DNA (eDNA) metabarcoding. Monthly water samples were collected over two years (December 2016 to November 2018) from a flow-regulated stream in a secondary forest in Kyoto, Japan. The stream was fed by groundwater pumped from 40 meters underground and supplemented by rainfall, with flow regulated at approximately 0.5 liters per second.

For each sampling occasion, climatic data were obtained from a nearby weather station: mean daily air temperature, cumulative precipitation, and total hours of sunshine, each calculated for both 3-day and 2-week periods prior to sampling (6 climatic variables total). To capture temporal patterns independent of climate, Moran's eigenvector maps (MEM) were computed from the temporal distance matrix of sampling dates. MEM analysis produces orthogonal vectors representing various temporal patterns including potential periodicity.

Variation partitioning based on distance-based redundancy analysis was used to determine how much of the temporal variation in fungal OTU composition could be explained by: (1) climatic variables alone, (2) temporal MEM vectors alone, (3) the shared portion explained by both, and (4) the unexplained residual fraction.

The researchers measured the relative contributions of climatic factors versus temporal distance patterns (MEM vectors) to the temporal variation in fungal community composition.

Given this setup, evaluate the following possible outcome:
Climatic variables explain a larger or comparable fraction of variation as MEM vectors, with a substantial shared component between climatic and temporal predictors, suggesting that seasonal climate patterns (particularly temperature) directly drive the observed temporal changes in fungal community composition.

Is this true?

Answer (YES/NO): YES